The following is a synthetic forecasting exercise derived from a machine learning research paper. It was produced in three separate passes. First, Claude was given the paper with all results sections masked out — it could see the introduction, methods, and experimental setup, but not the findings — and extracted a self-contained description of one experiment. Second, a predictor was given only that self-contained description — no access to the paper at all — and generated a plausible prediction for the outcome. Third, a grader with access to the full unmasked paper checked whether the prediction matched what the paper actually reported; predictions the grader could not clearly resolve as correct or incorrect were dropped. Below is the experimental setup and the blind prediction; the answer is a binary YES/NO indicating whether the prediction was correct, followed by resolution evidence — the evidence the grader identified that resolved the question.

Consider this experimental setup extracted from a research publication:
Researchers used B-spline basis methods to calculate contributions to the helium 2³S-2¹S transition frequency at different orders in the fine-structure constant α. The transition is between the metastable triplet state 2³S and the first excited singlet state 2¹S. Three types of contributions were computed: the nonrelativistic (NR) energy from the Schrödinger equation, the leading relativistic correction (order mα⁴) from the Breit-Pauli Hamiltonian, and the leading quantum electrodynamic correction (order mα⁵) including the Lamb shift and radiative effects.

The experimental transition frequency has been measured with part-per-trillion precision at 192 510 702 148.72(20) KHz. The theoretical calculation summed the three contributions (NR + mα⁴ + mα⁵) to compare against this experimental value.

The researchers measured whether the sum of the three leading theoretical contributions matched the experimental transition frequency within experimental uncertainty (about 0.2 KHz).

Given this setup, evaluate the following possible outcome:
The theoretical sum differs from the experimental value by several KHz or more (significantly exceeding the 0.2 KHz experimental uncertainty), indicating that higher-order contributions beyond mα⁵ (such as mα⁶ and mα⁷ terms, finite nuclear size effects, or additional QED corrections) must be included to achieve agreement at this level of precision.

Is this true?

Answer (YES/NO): YES